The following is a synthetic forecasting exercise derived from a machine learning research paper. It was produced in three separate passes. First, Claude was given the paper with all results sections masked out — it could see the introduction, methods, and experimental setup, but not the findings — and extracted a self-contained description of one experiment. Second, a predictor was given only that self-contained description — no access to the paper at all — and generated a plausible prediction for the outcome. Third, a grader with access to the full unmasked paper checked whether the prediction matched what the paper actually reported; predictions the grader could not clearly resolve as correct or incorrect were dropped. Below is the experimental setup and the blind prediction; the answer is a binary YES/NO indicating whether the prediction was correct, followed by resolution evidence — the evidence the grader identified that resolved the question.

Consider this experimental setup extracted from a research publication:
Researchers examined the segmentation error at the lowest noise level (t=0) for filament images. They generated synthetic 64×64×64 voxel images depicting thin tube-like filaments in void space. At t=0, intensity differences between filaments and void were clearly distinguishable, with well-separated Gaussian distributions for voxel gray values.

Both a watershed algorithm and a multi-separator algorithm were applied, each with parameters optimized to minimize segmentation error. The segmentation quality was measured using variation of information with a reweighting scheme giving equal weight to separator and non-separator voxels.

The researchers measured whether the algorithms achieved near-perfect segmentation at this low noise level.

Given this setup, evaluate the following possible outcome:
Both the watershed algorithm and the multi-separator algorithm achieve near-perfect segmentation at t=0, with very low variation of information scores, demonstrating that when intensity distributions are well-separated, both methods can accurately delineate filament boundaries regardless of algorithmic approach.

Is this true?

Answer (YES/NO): YES